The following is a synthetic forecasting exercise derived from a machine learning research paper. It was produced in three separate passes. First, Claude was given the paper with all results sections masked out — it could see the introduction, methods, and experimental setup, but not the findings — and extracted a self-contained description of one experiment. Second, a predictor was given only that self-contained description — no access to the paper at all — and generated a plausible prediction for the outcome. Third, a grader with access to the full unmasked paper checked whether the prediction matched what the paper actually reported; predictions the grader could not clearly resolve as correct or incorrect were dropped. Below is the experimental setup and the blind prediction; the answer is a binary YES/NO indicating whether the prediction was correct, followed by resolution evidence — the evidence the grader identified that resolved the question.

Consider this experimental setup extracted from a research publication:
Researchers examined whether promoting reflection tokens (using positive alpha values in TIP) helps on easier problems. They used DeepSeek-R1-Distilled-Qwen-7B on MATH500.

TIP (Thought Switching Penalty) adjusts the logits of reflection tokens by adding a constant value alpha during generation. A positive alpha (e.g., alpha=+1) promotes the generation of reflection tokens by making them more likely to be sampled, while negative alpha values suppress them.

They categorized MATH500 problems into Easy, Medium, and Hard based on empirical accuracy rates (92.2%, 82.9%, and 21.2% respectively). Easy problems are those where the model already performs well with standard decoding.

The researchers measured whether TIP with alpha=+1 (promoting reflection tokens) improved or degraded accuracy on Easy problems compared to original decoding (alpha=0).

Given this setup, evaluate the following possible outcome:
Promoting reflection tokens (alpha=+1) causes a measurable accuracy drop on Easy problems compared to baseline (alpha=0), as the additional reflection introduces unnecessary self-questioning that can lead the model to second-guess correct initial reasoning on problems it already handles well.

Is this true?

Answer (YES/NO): NO